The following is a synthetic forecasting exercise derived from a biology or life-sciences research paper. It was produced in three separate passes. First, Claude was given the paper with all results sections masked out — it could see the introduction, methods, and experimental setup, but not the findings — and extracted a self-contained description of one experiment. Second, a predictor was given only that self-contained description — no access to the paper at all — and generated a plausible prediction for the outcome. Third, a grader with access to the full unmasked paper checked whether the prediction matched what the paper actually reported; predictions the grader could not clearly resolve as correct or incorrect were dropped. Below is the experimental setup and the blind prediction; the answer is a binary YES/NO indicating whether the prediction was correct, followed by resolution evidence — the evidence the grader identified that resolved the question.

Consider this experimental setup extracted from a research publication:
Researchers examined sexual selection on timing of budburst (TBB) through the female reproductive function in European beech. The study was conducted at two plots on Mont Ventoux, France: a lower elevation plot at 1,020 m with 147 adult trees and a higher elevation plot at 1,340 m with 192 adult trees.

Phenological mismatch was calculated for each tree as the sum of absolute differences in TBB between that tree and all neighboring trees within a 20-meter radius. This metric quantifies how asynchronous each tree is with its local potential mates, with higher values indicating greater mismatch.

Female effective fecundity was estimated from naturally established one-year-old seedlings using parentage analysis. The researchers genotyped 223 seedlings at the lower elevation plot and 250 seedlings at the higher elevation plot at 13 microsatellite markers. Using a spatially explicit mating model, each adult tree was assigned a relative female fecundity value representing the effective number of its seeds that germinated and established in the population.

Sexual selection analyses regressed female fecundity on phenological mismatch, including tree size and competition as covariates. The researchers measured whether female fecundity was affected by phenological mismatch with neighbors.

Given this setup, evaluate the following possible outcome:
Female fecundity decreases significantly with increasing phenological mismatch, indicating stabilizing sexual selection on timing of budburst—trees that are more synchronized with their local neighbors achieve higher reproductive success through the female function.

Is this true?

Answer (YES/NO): NO